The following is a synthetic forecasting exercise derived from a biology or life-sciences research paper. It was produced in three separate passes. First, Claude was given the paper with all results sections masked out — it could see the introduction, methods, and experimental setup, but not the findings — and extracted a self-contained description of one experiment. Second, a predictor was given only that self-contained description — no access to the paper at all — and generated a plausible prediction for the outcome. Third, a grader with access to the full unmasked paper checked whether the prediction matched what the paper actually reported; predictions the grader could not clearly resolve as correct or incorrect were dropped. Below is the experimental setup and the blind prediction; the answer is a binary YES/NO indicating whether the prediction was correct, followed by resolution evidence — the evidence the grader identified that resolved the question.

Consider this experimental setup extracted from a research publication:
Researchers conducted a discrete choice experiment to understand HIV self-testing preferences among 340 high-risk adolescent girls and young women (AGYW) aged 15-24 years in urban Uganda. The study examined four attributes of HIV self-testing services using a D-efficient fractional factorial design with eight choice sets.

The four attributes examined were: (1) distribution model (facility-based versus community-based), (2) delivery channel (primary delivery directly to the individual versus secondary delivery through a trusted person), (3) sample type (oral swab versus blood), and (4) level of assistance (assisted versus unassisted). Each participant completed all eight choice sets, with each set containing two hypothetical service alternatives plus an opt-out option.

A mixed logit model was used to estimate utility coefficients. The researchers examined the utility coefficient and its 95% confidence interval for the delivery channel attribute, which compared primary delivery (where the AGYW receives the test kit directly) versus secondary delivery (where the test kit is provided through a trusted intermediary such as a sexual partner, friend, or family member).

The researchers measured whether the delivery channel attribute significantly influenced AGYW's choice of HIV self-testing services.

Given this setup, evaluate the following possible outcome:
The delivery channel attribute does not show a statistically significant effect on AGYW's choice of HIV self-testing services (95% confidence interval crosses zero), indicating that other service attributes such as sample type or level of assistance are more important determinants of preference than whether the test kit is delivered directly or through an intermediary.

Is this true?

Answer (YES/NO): NO